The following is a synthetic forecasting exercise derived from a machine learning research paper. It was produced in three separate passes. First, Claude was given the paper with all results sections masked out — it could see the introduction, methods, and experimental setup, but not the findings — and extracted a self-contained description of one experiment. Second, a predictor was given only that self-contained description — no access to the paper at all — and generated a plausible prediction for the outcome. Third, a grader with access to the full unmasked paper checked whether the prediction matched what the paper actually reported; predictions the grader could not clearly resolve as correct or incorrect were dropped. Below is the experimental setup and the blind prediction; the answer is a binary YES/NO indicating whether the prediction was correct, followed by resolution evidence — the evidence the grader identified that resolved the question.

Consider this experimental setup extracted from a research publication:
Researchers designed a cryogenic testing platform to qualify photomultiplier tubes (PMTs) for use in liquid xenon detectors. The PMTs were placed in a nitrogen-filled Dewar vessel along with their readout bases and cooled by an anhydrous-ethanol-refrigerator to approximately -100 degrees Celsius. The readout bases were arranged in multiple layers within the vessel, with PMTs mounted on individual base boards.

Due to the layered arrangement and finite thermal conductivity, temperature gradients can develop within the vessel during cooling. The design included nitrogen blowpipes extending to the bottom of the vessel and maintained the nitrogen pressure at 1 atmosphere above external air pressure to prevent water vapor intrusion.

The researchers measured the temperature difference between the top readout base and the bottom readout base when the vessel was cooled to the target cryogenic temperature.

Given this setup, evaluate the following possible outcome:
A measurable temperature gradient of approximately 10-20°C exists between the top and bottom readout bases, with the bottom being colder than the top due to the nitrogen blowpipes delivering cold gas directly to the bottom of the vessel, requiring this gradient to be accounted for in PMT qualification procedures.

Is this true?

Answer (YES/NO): NO